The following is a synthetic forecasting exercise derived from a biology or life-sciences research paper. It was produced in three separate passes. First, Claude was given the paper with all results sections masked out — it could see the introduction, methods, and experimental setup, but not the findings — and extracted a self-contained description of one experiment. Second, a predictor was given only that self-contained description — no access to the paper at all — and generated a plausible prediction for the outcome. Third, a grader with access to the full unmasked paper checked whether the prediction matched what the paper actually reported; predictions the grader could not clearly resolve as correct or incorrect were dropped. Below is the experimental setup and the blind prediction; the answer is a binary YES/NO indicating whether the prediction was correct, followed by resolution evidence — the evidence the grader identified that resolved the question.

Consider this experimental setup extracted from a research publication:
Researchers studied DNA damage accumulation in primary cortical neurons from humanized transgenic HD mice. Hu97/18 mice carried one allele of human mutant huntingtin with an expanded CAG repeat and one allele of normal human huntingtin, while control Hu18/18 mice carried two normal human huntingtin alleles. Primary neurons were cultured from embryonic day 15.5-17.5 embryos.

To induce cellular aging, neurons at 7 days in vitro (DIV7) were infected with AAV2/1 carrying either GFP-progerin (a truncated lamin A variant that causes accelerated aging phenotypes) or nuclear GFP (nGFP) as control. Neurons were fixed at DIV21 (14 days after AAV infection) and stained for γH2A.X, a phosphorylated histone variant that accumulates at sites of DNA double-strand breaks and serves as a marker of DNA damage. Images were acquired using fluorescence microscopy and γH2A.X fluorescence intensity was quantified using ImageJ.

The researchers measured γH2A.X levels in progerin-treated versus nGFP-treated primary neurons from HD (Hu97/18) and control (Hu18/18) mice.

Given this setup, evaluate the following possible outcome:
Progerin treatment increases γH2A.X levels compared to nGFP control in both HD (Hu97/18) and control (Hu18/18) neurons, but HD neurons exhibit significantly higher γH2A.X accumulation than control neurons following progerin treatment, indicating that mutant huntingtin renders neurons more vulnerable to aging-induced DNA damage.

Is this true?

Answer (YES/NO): NO